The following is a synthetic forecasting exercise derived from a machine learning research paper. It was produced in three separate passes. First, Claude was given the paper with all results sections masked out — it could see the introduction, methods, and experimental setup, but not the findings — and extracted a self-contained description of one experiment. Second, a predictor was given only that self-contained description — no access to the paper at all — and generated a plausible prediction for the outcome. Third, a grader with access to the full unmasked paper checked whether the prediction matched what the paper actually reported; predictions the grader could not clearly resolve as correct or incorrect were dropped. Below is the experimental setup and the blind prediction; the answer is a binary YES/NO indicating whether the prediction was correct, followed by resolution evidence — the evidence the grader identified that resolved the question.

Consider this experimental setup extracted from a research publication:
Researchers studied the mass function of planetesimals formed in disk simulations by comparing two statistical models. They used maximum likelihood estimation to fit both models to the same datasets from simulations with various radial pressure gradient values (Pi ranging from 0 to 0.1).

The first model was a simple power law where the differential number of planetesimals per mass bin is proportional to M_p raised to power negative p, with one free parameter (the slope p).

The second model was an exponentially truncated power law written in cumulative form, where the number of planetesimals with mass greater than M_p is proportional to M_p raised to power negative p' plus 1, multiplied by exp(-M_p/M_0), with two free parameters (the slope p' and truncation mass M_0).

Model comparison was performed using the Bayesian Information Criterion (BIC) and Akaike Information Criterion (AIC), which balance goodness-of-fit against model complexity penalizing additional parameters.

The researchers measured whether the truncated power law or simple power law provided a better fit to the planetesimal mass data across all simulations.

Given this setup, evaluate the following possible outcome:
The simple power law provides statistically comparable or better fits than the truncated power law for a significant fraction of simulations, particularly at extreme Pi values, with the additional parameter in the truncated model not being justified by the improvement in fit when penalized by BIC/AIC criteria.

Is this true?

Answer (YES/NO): NO